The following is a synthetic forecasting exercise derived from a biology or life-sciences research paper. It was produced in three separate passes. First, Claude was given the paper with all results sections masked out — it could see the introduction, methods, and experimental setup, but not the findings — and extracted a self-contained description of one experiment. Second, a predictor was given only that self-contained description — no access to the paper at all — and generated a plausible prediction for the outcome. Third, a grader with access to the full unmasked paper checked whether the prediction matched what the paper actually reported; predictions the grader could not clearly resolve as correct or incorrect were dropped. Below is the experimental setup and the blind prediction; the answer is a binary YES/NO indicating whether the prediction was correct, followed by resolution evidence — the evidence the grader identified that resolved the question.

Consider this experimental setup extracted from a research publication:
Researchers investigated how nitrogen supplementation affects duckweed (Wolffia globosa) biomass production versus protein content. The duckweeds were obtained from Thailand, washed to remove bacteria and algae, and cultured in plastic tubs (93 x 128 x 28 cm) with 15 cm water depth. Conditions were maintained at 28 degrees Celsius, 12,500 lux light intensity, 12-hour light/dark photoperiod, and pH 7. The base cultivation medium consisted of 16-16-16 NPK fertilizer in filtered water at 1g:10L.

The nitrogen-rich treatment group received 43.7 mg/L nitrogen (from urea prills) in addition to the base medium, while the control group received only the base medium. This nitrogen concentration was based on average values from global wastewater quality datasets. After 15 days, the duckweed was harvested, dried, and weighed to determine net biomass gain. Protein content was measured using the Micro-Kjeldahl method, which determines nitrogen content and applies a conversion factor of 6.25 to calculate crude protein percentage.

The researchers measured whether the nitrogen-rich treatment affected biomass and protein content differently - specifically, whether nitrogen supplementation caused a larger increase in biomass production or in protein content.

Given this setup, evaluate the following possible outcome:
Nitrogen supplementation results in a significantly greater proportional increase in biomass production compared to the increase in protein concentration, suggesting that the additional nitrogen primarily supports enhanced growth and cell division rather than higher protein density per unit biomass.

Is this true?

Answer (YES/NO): NO